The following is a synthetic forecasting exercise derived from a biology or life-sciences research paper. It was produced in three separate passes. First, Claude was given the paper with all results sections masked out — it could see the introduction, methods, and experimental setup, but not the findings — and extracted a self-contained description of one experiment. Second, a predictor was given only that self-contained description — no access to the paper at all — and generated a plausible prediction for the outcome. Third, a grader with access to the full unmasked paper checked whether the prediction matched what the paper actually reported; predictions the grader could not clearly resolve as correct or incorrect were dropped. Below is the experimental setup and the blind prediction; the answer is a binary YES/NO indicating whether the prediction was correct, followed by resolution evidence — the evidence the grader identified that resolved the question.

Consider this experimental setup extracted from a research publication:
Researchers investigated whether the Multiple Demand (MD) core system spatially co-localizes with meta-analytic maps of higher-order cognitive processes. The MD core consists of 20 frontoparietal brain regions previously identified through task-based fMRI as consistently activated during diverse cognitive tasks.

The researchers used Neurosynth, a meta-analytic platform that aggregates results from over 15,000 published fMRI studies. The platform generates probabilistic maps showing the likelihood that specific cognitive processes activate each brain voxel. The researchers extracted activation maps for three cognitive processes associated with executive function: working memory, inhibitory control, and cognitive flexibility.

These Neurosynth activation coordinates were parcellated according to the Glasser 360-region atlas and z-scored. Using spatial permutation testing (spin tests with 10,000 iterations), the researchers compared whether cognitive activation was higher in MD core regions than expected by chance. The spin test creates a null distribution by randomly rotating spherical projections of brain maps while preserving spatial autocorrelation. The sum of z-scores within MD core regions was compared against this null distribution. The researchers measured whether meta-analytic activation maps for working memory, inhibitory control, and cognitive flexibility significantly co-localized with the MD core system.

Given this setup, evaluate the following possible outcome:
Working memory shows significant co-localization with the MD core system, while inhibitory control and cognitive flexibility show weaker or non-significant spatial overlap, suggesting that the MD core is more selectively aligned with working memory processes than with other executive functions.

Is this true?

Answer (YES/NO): NO